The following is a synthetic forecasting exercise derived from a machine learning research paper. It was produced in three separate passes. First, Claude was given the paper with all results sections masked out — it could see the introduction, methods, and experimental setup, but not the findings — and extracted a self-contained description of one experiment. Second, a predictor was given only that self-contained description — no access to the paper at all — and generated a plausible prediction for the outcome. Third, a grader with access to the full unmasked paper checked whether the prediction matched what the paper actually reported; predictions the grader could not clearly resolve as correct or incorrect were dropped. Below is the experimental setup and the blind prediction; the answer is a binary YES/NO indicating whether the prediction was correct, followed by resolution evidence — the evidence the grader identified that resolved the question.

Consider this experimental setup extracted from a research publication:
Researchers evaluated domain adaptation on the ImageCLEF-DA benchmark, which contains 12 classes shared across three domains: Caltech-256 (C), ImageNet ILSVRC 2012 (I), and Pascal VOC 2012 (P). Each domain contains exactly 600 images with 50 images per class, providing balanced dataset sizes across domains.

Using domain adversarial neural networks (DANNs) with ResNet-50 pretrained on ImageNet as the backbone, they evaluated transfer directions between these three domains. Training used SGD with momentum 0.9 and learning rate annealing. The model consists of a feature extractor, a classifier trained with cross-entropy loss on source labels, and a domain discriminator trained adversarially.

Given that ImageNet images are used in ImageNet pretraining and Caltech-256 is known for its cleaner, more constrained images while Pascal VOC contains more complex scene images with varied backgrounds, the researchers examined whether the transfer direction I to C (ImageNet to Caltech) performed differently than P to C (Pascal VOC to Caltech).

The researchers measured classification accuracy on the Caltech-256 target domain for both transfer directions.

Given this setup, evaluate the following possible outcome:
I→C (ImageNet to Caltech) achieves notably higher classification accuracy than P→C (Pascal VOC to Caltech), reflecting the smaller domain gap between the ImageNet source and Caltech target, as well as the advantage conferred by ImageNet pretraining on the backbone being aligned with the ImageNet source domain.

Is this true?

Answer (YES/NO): YES